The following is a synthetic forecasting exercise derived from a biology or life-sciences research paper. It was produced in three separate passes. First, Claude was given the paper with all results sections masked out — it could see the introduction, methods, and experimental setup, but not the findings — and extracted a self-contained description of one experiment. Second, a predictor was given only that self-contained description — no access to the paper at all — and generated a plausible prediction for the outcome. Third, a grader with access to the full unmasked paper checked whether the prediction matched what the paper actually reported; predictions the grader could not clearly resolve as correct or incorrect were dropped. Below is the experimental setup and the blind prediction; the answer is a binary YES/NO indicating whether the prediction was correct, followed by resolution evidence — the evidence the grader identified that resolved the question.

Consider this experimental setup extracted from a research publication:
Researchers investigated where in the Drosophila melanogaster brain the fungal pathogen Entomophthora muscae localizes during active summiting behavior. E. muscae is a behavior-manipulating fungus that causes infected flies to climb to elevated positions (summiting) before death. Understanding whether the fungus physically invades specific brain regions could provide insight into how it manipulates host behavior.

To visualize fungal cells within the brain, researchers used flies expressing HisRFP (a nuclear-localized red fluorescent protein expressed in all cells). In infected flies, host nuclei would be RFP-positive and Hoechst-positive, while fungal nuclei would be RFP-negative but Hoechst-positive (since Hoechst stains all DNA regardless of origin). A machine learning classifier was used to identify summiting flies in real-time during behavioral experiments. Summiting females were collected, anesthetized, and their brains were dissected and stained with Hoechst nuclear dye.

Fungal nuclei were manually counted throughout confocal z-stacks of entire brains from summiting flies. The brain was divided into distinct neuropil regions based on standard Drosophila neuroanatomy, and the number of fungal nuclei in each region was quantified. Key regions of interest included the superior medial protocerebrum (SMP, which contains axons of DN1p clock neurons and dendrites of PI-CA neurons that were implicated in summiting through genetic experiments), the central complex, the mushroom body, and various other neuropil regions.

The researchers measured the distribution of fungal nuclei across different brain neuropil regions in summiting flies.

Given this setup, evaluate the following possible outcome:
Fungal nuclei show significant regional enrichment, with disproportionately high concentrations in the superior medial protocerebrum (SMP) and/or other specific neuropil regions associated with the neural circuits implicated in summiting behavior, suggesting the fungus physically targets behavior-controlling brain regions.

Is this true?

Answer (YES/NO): YES